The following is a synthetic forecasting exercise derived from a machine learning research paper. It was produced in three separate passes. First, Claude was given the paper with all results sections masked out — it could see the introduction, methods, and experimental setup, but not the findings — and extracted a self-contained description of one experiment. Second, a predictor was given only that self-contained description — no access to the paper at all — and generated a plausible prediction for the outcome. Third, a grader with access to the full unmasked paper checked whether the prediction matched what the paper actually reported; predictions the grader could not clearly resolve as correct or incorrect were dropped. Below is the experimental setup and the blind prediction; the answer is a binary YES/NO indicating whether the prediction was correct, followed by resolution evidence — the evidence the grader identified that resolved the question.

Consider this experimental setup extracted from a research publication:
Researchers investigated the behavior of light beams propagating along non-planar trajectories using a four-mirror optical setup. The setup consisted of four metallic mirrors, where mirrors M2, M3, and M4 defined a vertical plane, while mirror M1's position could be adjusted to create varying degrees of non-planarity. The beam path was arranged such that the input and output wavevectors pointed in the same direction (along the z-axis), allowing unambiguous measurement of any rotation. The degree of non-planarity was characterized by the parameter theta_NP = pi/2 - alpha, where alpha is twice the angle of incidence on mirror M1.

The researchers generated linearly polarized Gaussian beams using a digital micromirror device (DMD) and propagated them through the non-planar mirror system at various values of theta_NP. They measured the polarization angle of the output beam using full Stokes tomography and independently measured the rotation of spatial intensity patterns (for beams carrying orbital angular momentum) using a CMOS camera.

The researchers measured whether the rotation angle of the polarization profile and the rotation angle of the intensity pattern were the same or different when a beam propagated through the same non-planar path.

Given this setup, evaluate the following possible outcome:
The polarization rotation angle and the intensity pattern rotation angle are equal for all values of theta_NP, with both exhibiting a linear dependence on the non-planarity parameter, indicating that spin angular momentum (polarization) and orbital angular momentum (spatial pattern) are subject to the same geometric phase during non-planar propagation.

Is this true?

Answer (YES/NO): YES